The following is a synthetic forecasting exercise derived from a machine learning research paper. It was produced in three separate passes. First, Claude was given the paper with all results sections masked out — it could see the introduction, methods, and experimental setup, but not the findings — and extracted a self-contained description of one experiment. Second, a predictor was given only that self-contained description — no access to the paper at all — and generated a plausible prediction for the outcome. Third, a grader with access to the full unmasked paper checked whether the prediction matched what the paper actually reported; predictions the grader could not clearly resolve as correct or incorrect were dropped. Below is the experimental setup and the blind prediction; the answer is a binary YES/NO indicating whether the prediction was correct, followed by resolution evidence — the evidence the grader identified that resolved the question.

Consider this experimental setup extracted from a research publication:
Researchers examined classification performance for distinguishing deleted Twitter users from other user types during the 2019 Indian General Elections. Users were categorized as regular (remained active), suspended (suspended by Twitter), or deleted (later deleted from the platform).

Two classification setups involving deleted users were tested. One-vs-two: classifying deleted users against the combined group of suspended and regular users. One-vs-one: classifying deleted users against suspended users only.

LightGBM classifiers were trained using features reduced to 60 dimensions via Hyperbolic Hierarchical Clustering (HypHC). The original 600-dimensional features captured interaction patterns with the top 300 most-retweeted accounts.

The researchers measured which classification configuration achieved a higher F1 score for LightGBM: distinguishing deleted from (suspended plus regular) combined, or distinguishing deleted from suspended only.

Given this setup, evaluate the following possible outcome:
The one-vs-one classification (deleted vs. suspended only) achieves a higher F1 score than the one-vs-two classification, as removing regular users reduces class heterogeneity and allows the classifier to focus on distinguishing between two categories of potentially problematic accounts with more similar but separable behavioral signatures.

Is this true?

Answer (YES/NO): NO